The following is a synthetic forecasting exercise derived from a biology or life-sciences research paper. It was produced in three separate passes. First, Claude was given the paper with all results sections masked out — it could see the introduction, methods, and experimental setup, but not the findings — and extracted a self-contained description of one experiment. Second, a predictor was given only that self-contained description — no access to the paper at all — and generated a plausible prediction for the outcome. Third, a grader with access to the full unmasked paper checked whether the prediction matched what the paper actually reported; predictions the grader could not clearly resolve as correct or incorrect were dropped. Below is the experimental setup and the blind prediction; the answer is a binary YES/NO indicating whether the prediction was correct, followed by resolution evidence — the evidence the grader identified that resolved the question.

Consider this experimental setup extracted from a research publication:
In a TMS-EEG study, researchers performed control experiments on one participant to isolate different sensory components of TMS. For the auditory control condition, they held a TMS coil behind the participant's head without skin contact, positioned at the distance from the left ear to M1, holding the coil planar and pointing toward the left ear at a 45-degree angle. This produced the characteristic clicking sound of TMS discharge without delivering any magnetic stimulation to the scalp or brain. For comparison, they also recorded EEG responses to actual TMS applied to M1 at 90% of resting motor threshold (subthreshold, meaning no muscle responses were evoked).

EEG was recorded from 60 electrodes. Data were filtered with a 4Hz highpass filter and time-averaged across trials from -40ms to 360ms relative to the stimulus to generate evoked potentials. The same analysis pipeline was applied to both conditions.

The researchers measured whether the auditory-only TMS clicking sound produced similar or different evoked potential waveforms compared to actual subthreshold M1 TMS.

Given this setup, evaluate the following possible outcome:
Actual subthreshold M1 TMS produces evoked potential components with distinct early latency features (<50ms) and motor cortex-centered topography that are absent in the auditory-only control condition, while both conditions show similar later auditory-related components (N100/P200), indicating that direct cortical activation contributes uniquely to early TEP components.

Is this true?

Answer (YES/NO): NO